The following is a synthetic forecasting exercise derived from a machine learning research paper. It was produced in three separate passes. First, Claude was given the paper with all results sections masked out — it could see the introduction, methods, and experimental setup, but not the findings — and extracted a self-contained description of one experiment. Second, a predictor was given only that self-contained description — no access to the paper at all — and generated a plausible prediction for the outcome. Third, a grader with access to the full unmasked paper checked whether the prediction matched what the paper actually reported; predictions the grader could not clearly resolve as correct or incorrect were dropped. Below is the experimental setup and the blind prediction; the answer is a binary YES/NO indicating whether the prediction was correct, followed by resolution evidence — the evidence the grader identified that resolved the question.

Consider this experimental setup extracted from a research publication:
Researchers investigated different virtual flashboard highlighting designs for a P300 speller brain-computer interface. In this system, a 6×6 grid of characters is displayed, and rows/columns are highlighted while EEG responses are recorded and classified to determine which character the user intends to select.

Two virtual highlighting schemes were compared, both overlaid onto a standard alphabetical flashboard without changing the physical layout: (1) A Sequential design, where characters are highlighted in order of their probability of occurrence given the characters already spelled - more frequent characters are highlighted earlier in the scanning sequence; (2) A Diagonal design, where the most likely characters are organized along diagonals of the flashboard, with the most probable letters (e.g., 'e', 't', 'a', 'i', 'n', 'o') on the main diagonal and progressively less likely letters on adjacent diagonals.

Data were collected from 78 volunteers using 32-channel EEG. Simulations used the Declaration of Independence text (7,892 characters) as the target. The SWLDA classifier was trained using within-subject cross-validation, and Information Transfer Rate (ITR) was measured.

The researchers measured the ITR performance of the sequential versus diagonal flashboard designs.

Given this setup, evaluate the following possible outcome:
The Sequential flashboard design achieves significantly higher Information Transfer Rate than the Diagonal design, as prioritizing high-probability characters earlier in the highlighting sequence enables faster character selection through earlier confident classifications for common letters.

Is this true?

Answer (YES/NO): NO